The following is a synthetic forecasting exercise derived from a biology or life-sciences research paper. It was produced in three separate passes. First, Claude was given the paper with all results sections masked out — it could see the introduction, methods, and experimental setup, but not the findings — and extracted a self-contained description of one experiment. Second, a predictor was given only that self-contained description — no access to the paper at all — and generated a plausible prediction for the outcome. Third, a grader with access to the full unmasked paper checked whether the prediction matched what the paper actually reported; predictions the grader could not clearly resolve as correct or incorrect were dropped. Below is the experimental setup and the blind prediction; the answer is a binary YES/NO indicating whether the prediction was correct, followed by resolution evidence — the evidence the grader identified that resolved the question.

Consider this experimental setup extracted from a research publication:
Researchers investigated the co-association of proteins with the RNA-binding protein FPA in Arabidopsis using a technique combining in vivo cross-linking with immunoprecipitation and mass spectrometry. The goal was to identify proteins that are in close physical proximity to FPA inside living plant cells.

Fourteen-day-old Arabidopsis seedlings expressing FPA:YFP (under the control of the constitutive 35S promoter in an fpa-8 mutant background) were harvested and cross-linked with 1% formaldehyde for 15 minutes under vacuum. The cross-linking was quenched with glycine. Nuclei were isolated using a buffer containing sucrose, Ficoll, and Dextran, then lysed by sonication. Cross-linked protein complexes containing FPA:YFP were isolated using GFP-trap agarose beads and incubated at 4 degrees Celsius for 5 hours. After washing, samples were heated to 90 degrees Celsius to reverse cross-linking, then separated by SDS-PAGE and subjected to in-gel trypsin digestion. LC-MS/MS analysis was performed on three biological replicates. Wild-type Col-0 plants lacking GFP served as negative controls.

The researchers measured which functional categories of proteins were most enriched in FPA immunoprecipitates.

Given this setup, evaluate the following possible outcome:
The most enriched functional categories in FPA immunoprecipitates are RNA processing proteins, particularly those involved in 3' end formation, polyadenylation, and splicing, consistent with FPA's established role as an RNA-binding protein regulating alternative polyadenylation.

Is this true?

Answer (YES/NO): YES